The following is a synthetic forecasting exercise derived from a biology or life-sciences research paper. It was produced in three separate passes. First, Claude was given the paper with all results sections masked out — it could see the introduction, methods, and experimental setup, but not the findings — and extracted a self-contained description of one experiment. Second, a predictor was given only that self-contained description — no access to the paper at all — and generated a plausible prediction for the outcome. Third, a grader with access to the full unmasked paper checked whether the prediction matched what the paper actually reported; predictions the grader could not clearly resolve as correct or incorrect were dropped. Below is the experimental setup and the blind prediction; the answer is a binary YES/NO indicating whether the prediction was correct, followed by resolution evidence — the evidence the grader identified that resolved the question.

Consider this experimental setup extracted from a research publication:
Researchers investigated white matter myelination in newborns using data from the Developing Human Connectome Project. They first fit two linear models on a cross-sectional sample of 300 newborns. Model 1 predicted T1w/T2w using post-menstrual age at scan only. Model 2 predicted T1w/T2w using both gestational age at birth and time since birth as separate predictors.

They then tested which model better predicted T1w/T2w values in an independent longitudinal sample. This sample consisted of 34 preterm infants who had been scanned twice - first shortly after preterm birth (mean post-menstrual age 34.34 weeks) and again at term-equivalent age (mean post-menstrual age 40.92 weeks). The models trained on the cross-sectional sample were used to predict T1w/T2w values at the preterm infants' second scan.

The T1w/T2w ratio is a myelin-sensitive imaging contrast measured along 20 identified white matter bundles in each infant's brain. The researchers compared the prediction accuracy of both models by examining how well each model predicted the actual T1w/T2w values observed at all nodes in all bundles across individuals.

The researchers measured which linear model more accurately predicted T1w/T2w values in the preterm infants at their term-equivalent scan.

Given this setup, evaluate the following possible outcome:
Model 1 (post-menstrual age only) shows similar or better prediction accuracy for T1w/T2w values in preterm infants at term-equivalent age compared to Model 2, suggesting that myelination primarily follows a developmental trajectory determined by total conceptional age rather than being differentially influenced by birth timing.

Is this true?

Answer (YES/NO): NO